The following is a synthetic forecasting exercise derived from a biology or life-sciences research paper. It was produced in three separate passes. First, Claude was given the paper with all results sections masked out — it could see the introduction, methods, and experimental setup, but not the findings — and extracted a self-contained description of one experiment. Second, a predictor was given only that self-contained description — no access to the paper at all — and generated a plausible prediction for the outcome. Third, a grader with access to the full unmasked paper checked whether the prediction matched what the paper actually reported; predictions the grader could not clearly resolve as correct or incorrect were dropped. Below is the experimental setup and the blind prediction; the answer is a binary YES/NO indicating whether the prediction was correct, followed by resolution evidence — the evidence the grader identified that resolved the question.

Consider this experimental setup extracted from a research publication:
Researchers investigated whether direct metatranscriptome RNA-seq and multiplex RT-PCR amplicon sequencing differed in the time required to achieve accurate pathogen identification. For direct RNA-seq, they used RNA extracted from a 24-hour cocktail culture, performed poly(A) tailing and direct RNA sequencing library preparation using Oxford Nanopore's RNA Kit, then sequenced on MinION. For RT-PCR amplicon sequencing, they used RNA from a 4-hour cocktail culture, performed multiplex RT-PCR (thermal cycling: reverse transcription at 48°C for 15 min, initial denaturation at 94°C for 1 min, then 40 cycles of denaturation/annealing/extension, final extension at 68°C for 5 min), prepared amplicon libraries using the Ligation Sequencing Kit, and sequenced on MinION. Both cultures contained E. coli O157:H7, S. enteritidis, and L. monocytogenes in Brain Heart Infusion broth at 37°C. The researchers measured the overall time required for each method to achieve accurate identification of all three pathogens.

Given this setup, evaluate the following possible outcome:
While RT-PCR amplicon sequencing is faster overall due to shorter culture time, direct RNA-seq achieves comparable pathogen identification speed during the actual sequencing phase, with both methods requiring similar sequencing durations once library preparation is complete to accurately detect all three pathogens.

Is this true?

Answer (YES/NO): NO